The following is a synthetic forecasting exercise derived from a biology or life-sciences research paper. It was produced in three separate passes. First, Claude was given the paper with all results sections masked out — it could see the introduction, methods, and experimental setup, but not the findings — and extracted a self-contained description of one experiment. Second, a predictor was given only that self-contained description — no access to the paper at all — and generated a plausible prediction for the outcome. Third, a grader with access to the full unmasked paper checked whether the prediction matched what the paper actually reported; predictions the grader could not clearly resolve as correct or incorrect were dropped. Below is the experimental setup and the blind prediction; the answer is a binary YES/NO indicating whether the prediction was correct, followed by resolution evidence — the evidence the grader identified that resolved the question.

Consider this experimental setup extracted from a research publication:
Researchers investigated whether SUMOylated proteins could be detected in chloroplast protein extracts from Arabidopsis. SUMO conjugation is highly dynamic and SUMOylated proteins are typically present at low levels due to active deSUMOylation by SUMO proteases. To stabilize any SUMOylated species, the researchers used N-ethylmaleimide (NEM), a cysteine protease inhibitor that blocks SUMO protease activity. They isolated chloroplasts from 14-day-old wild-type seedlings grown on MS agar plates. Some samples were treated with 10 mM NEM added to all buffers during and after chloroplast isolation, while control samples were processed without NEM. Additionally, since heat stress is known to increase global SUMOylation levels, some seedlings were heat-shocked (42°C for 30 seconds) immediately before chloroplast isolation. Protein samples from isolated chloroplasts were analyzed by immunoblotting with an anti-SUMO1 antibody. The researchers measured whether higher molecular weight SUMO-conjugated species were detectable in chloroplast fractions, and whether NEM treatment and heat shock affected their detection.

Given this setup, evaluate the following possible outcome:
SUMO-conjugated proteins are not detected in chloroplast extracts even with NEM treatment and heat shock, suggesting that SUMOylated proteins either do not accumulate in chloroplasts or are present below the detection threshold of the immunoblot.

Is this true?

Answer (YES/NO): NO